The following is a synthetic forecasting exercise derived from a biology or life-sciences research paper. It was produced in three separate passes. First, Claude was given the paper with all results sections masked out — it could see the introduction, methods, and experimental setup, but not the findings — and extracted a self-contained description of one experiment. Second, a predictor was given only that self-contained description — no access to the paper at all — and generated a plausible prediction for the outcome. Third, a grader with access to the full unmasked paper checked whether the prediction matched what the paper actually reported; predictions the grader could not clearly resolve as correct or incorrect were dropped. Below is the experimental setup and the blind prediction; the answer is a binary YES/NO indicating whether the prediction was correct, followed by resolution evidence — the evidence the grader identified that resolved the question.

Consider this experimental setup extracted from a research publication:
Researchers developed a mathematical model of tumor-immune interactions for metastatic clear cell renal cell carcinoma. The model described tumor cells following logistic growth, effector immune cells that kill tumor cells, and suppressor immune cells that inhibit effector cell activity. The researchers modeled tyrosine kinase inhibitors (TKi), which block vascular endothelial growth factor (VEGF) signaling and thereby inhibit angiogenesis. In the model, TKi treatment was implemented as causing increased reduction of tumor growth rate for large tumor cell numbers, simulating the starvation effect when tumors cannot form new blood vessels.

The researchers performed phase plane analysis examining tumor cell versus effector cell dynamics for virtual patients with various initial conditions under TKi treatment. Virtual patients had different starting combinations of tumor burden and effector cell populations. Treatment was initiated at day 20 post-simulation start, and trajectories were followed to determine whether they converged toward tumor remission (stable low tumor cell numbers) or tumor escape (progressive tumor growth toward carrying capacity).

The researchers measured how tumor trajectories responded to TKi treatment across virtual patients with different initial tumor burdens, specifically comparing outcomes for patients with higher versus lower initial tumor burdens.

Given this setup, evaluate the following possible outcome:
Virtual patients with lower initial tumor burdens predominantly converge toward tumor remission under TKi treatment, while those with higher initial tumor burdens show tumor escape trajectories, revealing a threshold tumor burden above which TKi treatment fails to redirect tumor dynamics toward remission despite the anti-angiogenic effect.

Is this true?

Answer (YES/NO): YES